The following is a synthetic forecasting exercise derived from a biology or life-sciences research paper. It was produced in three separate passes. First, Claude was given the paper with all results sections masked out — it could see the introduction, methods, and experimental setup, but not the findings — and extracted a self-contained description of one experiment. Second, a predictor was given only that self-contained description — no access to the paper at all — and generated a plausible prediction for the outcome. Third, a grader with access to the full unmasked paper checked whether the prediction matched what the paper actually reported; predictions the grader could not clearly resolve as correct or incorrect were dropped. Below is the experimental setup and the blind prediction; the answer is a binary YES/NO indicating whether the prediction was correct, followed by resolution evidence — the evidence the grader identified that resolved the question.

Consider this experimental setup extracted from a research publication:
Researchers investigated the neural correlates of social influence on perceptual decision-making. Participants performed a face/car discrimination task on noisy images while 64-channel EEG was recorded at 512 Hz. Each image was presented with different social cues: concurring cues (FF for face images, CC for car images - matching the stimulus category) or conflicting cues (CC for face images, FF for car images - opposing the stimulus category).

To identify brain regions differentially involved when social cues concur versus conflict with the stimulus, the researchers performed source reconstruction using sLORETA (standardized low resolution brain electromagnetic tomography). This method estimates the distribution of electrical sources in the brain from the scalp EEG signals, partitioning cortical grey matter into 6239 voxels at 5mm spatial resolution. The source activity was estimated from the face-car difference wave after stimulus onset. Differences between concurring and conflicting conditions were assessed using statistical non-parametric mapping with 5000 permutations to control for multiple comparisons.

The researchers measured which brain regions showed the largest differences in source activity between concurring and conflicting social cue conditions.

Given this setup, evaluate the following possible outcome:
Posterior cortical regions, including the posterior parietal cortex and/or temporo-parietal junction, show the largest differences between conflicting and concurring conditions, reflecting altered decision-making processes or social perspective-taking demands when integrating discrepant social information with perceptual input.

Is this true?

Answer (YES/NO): NO